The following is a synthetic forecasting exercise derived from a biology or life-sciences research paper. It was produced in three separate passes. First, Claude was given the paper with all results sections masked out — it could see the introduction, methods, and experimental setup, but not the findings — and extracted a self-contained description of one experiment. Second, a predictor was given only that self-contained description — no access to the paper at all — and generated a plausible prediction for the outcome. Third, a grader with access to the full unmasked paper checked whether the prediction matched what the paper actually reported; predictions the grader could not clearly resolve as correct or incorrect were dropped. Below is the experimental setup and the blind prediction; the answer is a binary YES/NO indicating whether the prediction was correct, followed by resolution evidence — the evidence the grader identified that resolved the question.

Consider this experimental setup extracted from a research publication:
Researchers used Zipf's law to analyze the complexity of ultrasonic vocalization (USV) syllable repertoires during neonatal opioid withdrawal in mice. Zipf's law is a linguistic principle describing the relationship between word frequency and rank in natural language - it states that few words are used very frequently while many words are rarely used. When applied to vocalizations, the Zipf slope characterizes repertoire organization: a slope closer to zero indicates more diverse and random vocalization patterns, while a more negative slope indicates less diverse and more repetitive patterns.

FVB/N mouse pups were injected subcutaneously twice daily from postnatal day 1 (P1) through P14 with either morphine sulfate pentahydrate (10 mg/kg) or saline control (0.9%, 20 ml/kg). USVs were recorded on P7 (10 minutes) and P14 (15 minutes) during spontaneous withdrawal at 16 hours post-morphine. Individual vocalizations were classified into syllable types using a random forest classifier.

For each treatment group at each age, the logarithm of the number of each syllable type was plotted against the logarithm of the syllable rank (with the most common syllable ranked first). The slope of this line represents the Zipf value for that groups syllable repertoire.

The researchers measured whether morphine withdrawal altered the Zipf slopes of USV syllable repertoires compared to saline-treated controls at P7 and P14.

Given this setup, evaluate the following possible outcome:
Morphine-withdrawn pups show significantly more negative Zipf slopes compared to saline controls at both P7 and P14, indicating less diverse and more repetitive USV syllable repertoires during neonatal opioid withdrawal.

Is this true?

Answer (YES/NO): NO